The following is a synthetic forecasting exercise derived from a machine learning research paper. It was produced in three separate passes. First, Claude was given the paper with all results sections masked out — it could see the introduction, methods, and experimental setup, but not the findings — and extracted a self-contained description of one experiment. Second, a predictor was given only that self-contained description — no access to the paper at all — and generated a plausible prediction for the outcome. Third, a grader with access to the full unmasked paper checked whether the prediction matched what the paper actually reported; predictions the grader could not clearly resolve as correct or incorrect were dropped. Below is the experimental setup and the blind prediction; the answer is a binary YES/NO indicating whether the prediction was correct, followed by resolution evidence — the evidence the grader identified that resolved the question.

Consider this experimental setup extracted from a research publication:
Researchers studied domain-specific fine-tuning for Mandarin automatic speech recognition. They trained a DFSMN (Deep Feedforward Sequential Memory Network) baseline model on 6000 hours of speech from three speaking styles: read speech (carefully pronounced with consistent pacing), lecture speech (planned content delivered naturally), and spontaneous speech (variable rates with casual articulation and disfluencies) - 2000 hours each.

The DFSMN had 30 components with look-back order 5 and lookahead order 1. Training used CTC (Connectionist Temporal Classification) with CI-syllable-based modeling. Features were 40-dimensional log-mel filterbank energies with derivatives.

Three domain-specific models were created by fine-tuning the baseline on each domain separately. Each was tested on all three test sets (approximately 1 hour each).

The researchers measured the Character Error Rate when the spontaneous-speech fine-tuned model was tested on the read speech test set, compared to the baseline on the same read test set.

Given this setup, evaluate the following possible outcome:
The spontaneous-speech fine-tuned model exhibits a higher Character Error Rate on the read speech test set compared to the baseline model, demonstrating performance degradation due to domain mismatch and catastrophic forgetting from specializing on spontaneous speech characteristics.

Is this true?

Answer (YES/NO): YES